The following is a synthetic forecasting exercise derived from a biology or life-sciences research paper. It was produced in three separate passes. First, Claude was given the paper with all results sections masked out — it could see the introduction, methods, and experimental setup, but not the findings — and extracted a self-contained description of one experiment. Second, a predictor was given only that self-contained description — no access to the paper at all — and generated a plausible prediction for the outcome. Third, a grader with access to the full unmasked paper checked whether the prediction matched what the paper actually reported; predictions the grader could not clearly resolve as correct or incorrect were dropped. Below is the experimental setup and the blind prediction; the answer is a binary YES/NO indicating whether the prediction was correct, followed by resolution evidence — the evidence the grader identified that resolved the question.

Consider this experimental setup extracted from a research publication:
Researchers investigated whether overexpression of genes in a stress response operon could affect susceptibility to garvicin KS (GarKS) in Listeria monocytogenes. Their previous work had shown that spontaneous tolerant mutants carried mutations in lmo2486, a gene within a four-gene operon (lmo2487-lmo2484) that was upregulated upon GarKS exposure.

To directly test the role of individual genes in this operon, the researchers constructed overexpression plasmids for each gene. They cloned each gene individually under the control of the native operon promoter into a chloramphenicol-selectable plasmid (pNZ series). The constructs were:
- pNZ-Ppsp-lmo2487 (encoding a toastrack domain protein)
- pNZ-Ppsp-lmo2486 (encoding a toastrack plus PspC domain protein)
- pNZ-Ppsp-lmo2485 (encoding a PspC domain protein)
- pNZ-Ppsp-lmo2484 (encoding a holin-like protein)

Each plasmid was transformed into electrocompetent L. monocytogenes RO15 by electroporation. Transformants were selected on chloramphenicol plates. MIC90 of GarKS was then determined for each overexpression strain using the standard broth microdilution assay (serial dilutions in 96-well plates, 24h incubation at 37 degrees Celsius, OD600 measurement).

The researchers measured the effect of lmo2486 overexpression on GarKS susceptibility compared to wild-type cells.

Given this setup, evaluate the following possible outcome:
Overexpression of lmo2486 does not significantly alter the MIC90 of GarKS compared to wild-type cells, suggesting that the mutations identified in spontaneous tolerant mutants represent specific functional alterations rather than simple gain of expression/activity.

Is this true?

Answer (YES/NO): NO